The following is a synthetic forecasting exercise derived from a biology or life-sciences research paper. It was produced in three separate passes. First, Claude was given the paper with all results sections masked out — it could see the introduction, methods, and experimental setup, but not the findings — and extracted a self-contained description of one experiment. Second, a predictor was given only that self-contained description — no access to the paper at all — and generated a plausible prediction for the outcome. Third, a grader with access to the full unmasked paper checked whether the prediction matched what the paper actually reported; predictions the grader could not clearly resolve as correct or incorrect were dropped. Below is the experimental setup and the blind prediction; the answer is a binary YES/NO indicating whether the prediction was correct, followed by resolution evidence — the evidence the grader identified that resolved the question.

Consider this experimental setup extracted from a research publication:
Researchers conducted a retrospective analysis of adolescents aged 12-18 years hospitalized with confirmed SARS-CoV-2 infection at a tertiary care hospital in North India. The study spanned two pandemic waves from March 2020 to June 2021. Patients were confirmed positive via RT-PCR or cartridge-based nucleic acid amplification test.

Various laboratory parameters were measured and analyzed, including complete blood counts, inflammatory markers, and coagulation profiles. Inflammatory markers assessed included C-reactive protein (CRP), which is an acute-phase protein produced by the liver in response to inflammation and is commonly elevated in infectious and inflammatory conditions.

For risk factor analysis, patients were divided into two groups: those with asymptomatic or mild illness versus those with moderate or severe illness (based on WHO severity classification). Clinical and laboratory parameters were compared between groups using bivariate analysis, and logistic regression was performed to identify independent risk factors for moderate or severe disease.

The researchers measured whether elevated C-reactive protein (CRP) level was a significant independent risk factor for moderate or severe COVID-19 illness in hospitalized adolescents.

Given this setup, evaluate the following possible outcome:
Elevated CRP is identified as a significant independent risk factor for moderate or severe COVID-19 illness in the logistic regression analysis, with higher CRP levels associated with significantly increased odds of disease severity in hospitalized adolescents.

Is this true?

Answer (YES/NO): YES